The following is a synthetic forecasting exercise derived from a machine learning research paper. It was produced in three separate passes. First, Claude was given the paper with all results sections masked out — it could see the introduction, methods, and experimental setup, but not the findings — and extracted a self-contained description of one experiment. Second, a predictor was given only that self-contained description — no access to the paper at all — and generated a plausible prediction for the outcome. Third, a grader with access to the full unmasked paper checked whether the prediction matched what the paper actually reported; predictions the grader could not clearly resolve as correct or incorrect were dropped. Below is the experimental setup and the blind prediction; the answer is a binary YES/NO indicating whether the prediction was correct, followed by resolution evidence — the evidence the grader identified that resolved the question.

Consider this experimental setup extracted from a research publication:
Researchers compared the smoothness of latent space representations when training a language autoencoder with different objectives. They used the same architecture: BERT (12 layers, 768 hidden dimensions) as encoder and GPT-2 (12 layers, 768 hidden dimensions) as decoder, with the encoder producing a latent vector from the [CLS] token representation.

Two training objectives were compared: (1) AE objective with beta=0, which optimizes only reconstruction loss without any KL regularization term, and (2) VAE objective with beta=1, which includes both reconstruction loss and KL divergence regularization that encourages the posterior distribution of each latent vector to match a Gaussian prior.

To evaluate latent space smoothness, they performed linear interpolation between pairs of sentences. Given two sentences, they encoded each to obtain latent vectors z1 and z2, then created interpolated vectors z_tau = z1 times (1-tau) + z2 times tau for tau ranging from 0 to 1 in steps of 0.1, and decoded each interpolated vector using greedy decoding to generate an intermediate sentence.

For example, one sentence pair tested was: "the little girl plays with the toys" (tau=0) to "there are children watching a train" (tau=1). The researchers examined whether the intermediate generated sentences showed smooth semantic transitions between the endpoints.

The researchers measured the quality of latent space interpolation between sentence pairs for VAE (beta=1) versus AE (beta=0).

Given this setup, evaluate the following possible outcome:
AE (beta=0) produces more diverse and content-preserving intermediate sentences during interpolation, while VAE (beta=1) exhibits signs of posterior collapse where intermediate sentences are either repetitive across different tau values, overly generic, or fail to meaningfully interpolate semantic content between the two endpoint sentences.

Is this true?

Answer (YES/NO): NO